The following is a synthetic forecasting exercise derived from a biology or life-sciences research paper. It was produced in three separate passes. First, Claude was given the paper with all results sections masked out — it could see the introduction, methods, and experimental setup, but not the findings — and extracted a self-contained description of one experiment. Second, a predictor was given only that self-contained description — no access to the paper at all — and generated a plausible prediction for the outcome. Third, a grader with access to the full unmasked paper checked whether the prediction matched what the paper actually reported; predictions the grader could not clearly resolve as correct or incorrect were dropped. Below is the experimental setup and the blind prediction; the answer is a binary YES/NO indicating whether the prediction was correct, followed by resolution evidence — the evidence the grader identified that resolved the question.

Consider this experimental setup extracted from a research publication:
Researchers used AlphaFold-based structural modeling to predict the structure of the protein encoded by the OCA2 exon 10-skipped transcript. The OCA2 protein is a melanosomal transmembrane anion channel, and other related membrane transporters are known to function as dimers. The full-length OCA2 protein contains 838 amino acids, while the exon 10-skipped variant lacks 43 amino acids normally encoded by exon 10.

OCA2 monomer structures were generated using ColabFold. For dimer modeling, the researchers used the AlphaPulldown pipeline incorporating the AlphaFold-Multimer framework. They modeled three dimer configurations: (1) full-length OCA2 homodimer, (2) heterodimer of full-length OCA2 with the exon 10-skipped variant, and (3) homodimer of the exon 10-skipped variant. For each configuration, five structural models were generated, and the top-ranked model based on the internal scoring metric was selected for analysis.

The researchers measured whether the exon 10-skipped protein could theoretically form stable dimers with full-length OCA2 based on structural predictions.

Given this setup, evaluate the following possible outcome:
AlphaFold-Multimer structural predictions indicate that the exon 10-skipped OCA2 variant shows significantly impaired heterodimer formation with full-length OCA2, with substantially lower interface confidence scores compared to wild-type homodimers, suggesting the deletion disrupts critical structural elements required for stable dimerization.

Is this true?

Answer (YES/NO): NO